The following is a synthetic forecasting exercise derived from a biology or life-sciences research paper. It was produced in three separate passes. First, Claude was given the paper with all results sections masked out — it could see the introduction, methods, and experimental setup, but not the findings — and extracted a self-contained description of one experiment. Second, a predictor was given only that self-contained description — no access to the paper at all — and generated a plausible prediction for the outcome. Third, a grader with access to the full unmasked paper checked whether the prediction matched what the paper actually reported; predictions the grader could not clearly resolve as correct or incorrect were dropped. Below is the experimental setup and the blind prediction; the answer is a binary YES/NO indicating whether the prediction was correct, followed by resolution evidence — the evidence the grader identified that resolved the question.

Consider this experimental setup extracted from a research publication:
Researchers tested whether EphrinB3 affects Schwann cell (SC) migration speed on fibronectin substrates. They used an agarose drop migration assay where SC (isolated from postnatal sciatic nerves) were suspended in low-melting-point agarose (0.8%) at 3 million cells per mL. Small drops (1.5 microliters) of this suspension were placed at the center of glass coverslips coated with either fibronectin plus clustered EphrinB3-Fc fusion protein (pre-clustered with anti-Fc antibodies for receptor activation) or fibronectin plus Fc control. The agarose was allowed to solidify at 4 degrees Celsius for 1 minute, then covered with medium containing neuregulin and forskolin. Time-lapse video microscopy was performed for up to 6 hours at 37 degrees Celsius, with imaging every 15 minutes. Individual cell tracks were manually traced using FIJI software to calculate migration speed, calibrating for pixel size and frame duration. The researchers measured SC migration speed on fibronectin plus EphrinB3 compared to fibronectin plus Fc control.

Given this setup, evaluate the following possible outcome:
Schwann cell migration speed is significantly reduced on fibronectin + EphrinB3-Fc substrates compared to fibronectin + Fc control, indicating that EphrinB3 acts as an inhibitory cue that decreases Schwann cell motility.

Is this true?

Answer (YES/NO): NO